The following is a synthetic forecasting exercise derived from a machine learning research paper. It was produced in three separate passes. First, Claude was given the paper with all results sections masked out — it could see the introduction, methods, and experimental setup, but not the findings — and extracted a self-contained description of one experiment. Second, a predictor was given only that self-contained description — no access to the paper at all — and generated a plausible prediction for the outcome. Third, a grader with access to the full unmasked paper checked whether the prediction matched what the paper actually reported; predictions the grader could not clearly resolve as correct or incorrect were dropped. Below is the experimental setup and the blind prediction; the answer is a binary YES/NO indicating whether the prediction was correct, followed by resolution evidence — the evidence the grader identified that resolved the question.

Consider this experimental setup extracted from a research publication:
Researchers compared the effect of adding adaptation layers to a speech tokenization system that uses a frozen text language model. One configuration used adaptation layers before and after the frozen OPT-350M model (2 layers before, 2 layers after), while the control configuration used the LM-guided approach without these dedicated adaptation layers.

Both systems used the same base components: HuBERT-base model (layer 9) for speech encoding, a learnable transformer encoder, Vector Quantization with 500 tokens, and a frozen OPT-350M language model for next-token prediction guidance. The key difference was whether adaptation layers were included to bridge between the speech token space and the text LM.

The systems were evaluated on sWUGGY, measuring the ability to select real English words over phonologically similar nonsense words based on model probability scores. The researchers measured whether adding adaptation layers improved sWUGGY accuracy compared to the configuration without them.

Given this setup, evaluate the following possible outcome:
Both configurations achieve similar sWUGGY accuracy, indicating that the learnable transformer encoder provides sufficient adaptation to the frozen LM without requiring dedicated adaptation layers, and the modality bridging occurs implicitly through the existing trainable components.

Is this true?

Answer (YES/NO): NO